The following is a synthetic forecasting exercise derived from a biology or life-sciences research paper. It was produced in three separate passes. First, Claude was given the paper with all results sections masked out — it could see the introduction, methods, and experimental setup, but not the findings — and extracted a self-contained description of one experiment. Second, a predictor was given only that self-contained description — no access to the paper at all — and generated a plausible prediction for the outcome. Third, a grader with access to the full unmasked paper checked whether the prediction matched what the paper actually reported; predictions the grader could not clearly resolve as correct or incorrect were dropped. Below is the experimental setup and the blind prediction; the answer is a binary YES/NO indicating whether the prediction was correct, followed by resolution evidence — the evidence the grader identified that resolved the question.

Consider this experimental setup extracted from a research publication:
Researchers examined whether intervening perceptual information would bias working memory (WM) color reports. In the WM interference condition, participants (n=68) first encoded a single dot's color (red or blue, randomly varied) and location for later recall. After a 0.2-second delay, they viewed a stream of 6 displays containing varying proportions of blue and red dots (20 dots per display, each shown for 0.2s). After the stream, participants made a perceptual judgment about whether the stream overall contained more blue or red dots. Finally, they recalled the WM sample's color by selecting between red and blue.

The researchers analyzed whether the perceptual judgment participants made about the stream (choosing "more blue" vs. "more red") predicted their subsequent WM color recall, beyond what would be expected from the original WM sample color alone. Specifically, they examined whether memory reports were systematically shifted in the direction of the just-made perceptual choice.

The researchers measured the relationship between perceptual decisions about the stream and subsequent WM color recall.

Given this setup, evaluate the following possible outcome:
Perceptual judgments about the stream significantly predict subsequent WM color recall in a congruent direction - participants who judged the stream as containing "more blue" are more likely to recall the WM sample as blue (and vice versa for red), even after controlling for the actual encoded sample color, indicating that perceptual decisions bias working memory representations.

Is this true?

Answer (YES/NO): YES